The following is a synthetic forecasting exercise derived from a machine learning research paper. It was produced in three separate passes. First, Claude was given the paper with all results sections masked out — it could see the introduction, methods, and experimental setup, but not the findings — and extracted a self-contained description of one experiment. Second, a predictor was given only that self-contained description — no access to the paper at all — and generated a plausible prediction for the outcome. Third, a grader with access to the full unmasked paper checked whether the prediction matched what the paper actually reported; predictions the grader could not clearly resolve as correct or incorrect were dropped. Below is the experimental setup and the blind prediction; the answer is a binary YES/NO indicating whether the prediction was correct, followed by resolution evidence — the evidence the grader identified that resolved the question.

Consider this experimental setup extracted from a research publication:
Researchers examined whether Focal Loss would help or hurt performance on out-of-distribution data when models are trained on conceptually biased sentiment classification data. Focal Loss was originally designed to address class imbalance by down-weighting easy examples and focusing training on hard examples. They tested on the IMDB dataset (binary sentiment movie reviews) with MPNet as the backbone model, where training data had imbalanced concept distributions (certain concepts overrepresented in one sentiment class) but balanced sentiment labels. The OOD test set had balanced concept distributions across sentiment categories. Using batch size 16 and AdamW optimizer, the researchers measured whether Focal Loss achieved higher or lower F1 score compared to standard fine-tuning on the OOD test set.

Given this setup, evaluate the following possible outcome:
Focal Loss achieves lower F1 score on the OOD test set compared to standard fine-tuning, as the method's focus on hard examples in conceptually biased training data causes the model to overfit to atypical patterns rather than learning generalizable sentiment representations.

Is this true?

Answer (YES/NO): YES